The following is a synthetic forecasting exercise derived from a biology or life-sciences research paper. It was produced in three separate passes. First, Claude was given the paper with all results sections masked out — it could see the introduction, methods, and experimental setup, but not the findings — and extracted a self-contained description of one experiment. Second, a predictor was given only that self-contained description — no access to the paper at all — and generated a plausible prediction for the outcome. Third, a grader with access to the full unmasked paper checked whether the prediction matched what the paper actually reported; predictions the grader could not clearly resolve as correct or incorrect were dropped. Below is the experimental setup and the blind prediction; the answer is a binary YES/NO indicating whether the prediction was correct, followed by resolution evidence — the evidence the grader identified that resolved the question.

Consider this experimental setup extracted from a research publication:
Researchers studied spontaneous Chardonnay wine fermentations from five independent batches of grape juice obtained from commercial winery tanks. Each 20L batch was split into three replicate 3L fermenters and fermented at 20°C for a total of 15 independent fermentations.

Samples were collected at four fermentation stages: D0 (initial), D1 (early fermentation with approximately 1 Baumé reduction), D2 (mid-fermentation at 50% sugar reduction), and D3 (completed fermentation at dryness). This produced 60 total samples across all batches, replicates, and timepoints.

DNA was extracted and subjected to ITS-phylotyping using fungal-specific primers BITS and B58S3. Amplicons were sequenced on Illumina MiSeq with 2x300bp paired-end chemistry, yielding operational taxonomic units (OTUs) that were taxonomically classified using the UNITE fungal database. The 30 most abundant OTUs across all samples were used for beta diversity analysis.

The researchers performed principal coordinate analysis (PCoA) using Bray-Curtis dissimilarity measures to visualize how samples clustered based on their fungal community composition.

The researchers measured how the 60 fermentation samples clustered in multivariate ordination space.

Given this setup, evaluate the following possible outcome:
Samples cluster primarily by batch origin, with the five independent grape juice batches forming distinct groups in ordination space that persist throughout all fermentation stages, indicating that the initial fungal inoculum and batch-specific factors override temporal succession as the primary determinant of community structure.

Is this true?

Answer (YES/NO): NO